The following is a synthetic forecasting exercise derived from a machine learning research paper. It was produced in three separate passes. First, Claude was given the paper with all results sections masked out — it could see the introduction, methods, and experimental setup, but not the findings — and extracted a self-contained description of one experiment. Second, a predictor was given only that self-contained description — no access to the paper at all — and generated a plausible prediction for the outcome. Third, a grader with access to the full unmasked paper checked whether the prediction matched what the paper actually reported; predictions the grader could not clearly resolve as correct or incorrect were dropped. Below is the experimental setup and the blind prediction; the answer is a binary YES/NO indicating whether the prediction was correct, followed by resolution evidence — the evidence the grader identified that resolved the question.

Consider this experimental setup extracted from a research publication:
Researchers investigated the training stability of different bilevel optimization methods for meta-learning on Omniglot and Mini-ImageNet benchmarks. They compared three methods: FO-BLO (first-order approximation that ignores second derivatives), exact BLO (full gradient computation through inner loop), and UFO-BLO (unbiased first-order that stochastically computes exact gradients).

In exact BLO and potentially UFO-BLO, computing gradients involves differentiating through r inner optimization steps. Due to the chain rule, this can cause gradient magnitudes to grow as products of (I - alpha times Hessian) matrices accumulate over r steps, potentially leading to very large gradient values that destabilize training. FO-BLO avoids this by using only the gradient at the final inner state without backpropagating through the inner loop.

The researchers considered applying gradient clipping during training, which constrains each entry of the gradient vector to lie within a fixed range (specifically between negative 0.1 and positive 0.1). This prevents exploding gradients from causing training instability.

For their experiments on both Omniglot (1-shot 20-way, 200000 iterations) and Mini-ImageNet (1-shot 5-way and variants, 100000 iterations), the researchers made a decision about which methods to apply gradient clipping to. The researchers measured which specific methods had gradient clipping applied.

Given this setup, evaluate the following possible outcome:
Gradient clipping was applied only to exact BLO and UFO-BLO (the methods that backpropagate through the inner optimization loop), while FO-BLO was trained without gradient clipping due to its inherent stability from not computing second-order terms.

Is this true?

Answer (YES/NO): YES